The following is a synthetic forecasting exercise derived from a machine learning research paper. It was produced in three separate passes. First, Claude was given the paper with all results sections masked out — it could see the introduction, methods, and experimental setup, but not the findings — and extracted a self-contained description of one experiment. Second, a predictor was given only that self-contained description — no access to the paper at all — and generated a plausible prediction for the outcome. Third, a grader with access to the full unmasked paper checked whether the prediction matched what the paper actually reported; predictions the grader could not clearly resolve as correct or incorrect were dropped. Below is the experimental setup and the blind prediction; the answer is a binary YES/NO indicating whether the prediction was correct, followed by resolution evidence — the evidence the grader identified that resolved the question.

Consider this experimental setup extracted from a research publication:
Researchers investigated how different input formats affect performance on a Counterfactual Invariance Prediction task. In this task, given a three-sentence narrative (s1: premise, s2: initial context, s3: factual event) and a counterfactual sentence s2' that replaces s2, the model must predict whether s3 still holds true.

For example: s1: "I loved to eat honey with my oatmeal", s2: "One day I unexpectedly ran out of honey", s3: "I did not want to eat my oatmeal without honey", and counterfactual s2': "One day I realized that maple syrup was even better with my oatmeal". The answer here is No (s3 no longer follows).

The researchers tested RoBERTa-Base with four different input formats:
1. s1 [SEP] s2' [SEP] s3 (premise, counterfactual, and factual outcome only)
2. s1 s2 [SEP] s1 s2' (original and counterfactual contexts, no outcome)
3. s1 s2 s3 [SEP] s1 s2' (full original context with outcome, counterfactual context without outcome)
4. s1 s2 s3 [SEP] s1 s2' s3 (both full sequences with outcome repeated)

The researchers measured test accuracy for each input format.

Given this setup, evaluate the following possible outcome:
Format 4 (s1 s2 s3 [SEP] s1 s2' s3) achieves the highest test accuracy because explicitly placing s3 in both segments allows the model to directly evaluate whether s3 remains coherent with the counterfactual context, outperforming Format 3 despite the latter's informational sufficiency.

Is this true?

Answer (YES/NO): YES